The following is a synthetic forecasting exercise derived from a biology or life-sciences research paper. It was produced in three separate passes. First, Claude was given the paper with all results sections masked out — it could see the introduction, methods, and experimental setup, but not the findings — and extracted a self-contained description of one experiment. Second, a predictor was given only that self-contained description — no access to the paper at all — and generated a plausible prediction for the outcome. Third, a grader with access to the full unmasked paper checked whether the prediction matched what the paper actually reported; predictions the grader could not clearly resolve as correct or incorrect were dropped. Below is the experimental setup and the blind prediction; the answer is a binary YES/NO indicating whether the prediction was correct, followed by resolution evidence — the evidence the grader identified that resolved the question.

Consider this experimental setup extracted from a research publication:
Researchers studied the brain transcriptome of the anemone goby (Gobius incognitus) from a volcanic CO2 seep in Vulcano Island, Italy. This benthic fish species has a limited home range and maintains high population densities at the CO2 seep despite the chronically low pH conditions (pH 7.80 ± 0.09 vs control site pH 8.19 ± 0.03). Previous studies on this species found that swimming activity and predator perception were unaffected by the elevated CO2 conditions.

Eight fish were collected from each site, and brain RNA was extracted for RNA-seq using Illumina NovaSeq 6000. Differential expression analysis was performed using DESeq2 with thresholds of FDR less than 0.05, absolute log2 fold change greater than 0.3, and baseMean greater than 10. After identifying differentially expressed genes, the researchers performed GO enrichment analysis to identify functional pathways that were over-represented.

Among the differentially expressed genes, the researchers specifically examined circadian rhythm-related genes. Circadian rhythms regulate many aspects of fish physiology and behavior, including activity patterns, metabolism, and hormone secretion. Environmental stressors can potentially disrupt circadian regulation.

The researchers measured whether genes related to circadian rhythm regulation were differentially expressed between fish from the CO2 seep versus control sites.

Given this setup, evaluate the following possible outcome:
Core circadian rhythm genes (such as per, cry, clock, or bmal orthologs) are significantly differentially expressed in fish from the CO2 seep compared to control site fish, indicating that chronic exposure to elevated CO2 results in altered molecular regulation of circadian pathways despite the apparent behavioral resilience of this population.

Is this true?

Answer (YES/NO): YES